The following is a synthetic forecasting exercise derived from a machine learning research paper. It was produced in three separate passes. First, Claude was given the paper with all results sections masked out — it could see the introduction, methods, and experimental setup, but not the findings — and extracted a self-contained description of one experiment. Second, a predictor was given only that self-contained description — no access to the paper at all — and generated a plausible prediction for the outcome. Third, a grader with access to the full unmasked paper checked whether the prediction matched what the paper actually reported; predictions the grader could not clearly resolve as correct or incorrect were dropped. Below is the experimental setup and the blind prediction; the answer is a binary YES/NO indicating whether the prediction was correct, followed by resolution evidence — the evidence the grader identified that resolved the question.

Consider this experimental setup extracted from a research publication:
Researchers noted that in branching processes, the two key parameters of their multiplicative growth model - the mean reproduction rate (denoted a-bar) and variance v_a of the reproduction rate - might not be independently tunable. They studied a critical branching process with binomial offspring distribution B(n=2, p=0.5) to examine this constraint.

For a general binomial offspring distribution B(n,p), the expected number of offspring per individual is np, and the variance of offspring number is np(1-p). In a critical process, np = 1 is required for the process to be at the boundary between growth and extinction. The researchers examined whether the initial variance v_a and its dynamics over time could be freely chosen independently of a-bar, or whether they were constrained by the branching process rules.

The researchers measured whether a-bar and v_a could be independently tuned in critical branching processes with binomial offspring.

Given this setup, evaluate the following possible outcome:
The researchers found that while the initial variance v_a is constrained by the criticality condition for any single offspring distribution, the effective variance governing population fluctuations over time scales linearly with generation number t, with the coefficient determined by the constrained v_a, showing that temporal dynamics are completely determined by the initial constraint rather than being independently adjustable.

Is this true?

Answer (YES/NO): NO